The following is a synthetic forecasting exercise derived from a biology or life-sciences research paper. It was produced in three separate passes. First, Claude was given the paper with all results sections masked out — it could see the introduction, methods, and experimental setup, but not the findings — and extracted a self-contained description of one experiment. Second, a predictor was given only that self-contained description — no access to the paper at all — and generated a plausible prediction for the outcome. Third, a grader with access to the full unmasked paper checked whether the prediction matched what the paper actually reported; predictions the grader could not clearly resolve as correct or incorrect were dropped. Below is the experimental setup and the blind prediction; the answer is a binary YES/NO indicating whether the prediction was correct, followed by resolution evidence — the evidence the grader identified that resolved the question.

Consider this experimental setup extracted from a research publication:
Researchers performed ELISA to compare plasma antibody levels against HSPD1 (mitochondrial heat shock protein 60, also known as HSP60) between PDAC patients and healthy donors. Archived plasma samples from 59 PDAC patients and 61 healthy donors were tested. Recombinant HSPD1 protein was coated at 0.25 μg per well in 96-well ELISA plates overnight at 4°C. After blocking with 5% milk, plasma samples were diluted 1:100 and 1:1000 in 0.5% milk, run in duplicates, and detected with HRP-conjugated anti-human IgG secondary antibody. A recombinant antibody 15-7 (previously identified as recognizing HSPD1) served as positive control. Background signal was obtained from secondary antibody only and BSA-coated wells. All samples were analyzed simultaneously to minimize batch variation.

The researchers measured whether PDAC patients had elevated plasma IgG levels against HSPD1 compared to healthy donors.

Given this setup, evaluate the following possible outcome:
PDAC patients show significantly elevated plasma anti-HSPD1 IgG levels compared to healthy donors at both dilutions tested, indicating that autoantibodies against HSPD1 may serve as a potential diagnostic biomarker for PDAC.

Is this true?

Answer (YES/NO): NO